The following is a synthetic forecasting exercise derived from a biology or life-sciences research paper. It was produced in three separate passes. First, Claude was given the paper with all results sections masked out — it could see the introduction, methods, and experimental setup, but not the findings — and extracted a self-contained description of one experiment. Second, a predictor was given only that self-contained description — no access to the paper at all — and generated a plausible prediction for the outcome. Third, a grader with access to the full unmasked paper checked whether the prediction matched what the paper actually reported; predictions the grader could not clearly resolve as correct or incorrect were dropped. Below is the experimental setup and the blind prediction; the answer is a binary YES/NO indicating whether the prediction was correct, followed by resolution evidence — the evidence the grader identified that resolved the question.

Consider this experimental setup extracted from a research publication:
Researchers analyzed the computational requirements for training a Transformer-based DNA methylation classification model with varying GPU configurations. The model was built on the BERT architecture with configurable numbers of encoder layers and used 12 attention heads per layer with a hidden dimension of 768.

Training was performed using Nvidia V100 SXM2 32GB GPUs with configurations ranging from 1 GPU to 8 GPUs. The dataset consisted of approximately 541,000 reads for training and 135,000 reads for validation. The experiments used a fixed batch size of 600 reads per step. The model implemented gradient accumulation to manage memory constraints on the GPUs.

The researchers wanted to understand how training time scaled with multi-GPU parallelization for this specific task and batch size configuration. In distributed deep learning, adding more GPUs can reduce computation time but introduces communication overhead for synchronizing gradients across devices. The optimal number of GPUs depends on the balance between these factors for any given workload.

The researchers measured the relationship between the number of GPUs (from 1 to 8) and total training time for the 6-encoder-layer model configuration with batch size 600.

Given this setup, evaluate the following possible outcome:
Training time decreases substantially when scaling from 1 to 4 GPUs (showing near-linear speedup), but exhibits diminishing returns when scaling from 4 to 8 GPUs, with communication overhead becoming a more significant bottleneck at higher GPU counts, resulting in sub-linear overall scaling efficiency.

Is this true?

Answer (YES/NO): YES